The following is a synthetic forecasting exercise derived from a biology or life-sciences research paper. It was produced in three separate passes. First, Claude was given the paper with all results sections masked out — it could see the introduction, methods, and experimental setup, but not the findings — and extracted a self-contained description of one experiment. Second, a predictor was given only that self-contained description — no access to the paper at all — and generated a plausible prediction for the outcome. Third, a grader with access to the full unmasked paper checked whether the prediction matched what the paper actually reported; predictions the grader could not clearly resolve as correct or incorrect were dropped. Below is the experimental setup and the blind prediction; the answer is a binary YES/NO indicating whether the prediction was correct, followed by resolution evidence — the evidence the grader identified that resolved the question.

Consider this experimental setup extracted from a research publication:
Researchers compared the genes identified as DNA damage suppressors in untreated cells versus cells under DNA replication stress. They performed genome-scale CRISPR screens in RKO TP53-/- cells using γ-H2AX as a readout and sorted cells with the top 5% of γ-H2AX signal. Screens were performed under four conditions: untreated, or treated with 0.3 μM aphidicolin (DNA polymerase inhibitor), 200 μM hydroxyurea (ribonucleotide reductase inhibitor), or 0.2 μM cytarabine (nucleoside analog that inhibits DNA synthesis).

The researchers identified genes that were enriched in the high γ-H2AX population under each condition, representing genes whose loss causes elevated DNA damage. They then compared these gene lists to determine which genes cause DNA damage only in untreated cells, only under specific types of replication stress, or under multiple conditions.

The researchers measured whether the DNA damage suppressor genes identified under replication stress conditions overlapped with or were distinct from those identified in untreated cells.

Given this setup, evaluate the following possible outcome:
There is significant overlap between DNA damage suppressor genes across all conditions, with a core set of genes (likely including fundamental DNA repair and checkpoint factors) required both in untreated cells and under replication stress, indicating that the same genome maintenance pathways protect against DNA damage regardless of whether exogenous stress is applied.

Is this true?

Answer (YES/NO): NO